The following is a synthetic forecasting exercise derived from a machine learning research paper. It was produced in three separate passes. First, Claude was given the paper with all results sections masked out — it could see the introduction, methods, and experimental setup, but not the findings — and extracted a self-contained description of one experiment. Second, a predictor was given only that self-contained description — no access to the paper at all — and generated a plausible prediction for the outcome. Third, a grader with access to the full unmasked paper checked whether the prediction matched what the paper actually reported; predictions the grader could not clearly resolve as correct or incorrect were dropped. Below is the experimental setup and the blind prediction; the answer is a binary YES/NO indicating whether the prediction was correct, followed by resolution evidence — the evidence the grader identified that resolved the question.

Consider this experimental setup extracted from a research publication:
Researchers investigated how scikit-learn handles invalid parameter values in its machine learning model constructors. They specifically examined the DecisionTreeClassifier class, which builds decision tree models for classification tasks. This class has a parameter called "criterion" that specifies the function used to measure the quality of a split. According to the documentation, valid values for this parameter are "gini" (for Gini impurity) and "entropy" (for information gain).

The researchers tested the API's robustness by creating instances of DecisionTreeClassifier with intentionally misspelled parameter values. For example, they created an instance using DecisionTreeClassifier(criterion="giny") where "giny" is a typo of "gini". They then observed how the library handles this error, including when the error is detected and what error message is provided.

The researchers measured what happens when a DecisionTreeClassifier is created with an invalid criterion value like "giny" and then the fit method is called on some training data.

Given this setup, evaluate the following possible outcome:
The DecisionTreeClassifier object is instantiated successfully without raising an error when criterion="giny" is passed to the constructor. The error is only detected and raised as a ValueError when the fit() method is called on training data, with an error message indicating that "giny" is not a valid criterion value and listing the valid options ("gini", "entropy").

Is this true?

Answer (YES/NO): NO